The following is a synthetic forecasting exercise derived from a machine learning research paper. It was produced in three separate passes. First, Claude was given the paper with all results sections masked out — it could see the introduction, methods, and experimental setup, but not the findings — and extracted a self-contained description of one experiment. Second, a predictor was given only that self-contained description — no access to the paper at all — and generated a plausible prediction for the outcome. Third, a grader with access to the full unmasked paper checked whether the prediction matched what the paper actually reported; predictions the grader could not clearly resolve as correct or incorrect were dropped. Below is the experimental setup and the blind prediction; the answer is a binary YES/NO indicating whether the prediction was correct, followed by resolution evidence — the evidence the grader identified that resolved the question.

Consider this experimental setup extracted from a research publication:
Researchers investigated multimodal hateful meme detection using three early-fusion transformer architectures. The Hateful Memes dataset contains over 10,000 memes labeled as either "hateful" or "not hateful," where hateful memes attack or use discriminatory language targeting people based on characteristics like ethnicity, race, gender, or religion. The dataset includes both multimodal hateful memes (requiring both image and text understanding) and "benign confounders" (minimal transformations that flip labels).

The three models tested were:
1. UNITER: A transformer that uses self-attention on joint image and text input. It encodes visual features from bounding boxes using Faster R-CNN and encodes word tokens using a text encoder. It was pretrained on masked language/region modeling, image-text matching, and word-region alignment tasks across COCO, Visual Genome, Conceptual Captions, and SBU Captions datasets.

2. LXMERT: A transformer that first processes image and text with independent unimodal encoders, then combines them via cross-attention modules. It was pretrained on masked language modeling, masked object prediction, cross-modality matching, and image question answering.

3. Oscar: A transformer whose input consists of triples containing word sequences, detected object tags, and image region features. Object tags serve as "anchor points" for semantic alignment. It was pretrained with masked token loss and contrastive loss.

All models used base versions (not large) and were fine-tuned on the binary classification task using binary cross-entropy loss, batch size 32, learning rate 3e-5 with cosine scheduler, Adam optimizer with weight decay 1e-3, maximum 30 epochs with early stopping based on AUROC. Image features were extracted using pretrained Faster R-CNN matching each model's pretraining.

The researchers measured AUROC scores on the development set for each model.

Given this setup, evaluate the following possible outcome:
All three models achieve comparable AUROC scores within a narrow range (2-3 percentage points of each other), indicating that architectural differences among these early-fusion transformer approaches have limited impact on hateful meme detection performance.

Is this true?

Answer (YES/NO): NO